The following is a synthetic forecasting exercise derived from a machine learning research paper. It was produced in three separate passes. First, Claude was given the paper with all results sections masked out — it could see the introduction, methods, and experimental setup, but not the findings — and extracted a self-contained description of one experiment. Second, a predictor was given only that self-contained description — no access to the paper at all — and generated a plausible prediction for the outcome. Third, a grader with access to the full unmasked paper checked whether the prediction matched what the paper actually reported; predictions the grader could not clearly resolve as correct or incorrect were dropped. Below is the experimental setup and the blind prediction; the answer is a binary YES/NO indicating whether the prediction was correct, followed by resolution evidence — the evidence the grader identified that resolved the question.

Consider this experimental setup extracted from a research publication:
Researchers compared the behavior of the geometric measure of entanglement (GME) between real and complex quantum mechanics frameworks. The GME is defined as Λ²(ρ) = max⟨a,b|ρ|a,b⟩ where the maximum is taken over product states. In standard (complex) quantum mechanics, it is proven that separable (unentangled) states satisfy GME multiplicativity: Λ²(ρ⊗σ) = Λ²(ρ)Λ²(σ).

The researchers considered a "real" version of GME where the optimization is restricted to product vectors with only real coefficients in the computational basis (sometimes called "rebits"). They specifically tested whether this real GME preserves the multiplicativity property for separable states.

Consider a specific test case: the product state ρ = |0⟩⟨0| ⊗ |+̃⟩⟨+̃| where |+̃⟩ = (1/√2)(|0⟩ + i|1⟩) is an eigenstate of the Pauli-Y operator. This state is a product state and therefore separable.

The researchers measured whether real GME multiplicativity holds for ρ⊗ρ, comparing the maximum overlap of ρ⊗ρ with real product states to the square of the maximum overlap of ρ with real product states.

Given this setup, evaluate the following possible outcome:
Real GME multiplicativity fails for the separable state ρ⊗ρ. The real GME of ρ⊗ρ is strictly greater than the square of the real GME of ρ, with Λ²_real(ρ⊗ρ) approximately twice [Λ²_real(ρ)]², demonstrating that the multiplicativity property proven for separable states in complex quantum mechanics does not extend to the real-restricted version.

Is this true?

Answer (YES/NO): YES